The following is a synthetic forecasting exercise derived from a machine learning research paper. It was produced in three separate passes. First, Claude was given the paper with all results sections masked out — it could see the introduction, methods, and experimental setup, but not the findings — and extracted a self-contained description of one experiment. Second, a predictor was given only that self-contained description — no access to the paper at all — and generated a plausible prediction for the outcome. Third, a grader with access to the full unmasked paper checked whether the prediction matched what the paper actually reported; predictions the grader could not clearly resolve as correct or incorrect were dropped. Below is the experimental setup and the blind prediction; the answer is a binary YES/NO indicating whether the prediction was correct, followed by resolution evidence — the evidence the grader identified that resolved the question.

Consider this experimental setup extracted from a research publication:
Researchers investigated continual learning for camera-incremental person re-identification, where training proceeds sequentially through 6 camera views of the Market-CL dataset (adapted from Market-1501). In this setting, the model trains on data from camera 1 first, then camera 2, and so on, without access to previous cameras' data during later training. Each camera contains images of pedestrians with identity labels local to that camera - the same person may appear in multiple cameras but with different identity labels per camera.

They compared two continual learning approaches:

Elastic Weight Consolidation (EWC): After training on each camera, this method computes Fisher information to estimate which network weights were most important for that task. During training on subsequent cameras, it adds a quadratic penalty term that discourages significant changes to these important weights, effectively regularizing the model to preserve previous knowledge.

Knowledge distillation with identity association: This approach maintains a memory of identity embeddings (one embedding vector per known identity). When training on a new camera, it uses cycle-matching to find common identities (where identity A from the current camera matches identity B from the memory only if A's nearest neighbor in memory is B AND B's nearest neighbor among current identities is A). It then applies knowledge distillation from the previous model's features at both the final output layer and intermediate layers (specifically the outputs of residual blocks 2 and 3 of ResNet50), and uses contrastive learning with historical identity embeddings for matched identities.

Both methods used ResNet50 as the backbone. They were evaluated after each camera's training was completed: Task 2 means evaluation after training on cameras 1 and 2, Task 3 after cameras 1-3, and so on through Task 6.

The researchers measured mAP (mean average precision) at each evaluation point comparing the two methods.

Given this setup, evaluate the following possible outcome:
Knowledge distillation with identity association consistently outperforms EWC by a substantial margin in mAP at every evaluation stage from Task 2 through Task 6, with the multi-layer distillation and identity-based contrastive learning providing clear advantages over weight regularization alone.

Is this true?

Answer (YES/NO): YES